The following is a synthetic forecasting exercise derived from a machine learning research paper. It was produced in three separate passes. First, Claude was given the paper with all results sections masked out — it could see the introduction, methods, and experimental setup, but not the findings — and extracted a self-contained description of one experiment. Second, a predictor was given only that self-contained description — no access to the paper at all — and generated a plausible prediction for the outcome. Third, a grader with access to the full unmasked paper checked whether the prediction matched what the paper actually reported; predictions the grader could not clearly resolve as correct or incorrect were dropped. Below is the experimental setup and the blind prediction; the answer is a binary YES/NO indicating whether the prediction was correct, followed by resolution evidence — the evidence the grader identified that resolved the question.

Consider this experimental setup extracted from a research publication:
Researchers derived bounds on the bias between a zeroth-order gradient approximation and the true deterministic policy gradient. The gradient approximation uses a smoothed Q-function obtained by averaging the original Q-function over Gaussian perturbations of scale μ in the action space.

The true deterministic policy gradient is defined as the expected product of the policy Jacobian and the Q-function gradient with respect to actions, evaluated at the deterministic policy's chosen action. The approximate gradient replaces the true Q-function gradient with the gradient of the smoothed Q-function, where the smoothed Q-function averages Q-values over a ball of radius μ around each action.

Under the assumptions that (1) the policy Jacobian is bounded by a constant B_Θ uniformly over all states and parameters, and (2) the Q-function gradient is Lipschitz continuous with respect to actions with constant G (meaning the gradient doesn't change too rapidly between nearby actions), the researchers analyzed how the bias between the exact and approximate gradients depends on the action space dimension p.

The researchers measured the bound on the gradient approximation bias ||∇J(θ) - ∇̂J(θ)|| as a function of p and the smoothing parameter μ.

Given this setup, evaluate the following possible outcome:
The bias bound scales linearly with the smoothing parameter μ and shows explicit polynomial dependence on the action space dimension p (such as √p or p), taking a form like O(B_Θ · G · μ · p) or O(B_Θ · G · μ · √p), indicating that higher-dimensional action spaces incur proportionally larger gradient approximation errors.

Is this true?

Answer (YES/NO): YES